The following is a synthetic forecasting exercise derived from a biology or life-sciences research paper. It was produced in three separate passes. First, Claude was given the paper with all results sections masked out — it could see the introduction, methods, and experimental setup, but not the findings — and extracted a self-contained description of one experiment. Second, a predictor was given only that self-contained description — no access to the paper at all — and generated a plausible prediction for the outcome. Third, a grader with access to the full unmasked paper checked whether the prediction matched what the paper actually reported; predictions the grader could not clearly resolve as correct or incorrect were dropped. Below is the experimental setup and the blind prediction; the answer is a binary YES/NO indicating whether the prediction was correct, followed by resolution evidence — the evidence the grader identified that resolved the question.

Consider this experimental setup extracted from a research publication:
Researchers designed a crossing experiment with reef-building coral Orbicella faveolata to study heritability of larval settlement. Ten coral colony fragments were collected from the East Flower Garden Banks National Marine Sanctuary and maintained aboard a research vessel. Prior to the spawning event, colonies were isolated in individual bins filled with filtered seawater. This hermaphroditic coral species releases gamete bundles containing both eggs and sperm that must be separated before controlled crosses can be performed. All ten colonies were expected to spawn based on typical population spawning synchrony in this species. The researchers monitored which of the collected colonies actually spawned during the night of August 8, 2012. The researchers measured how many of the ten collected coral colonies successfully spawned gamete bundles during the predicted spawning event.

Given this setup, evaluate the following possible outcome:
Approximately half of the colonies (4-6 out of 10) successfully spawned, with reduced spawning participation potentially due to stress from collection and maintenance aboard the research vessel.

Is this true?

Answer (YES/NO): NO